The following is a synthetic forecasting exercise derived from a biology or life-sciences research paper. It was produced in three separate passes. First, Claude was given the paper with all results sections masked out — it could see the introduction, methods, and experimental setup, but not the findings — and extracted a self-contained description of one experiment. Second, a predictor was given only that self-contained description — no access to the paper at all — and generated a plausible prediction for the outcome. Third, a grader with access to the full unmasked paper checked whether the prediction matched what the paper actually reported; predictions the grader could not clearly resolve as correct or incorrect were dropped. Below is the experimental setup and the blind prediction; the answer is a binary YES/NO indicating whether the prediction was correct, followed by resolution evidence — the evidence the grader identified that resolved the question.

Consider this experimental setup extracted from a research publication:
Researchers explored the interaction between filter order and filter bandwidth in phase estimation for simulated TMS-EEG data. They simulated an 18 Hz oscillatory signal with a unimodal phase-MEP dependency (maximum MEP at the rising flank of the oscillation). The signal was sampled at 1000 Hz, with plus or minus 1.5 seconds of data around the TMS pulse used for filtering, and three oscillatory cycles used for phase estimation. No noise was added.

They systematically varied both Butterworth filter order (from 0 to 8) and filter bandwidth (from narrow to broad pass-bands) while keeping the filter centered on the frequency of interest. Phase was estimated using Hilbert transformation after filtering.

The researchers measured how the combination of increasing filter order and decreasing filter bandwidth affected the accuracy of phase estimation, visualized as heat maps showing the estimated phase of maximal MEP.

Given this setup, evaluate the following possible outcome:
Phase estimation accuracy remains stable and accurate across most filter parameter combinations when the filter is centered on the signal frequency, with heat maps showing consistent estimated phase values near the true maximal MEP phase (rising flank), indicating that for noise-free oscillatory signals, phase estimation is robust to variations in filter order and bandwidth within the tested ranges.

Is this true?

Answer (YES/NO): NO